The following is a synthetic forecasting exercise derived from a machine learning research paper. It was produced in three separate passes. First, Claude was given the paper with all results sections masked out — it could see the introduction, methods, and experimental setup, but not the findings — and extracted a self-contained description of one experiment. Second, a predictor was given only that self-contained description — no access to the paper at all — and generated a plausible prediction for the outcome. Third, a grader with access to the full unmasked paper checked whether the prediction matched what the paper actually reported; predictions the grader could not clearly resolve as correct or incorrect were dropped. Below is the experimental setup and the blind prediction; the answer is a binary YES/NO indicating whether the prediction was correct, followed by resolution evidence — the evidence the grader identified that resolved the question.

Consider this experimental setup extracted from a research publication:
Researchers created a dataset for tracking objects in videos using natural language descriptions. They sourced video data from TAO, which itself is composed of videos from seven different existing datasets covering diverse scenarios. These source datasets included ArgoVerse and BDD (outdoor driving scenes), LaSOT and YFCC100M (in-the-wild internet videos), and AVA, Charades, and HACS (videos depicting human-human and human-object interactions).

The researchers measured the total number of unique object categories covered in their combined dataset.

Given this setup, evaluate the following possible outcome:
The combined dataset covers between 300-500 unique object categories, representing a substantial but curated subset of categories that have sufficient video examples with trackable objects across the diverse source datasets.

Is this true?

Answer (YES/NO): NO